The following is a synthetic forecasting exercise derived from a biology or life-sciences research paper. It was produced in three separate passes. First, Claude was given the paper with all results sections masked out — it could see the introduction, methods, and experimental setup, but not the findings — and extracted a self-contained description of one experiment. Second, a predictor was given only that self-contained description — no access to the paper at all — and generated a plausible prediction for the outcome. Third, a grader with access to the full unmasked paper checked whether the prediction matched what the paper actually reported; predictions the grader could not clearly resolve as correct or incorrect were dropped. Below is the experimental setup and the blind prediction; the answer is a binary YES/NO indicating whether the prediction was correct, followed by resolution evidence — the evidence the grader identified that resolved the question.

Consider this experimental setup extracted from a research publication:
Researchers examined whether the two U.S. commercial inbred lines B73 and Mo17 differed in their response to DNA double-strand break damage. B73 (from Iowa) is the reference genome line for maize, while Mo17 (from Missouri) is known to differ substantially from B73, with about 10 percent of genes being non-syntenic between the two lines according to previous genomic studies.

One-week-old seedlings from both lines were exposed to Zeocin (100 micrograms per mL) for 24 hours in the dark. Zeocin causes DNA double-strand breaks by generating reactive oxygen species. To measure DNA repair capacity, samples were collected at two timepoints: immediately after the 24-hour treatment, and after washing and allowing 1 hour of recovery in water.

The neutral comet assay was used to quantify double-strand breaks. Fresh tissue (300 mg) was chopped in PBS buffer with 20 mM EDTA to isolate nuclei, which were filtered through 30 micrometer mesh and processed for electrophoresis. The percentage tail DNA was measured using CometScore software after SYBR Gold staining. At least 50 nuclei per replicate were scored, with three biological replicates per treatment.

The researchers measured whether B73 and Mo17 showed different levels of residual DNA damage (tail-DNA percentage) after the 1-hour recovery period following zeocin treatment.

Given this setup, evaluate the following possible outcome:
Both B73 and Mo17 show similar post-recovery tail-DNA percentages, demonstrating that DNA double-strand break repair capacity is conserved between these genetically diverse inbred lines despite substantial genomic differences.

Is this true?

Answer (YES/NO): NO